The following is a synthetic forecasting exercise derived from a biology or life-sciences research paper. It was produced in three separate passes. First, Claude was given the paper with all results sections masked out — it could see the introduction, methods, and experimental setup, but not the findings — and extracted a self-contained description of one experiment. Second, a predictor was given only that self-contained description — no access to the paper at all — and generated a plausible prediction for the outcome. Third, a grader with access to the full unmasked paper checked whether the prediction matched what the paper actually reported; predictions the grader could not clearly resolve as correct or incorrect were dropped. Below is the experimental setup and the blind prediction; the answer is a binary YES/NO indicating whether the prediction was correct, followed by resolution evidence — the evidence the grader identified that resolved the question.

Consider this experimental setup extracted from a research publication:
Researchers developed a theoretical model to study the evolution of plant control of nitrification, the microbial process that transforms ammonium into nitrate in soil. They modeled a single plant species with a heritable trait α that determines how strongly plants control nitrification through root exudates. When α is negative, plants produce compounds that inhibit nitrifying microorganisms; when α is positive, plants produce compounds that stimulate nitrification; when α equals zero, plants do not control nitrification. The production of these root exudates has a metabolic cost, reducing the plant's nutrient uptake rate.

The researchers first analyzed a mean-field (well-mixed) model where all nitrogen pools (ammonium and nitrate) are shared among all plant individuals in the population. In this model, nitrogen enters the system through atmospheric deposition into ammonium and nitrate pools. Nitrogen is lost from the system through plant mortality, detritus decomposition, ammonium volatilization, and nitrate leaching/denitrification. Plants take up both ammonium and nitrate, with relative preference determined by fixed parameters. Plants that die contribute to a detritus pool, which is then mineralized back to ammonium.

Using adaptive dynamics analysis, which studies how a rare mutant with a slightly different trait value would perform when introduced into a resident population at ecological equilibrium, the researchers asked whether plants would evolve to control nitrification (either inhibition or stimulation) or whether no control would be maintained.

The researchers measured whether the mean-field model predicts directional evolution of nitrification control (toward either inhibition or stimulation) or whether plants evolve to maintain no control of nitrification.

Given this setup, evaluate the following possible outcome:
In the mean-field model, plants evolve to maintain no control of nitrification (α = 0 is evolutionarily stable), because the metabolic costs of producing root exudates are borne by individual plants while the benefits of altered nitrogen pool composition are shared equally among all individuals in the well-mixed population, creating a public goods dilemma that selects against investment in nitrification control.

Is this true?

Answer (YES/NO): YES